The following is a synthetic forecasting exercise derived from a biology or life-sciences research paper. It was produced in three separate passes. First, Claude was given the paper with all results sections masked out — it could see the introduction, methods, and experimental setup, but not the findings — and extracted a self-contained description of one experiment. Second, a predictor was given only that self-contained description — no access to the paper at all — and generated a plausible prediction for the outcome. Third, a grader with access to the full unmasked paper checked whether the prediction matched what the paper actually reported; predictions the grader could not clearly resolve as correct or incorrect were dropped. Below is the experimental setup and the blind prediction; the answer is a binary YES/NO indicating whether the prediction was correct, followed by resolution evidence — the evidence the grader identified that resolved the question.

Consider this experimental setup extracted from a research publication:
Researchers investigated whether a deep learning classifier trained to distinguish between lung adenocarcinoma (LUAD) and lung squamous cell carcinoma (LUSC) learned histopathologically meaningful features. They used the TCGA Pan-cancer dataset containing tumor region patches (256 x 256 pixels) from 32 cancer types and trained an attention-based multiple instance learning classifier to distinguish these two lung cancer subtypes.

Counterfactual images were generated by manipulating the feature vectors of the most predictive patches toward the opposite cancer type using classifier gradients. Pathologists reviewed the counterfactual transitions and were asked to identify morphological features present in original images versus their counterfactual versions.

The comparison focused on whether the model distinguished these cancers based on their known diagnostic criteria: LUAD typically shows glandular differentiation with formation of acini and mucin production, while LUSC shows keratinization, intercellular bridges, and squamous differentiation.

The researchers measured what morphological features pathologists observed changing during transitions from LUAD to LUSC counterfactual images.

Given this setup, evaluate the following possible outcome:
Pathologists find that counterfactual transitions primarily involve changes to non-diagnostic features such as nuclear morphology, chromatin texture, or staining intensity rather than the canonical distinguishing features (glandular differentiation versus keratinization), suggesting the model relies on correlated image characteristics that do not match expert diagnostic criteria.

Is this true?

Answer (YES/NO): NO